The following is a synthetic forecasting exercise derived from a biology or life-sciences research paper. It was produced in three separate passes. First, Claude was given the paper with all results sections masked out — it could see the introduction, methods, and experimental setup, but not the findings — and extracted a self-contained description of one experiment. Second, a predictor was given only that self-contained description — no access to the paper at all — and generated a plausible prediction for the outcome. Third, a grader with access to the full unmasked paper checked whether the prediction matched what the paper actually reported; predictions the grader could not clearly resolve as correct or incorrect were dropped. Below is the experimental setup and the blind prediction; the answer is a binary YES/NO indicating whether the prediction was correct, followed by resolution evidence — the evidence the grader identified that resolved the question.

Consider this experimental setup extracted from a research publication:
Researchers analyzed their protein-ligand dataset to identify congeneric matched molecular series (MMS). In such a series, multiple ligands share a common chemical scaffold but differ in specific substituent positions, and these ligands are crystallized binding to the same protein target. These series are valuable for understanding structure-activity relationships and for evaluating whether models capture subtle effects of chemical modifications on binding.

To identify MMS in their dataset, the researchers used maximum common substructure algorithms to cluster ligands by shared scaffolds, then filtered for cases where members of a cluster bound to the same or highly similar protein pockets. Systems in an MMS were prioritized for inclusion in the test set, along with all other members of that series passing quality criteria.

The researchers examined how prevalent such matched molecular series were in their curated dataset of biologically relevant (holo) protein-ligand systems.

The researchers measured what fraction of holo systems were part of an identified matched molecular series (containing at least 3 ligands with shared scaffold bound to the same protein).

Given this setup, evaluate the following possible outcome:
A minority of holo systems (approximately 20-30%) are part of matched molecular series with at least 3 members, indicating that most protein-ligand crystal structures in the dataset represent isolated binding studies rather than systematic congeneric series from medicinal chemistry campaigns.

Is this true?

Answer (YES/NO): NO